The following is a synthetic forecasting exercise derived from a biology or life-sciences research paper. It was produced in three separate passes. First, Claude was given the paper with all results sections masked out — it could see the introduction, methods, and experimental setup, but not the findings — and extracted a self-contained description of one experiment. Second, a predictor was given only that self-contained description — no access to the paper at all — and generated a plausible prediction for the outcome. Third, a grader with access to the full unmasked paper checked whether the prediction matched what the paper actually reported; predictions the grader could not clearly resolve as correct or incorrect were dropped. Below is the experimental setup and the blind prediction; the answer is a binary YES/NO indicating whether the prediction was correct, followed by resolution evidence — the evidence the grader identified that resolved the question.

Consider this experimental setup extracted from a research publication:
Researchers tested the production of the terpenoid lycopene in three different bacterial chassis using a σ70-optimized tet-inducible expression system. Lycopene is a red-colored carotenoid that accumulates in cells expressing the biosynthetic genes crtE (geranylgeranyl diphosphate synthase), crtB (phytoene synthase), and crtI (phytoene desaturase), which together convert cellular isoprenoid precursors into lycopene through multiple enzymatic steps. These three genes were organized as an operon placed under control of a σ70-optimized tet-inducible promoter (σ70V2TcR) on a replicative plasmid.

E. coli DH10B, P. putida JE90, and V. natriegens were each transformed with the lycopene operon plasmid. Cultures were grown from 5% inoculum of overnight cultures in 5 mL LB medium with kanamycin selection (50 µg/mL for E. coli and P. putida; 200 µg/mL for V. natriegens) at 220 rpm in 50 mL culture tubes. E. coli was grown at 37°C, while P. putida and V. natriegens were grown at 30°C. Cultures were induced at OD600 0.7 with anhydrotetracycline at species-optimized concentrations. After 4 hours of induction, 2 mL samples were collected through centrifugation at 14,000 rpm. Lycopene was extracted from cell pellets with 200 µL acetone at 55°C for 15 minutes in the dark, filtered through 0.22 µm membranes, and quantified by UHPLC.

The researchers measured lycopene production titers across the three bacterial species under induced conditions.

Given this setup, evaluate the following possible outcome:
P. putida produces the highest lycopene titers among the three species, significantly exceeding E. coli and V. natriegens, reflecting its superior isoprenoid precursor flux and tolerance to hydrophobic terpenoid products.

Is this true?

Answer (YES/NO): NO